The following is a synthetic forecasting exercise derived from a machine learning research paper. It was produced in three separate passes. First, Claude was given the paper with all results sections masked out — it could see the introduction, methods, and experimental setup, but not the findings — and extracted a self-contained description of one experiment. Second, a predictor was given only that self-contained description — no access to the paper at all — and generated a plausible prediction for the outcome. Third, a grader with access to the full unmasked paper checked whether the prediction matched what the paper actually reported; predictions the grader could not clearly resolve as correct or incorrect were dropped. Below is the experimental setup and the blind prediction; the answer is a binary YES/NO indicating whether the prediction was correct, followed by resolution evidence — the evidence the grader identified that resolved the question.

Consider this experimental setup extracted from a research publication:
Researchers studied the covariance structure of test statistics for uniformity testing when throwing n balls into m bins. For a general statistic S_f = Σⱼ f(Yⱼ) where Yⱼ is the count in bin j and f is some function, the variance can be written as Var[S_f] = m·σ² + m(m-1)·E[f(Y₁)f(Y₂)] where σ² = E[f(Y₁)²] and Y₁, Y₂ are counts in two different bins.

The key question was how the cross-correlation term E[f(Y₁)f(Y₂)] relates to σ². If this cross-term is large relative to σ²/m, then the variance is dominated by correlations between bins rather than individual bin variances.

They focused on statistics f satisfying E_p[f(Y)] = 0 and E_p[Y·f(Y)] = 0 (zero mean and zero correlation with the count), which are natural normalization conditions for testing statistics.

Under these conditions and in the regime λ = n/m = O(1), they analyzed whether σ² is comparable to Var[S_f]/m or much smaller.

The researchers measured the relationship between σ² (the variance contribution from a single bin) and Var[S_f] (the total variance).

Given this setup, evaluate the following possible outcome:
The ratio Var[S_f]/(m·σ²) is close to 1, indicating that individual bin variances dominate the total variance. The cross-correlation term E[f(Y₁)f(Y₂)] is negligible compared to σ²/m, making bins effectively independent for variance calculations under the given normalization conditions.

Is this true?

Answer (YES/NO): YES